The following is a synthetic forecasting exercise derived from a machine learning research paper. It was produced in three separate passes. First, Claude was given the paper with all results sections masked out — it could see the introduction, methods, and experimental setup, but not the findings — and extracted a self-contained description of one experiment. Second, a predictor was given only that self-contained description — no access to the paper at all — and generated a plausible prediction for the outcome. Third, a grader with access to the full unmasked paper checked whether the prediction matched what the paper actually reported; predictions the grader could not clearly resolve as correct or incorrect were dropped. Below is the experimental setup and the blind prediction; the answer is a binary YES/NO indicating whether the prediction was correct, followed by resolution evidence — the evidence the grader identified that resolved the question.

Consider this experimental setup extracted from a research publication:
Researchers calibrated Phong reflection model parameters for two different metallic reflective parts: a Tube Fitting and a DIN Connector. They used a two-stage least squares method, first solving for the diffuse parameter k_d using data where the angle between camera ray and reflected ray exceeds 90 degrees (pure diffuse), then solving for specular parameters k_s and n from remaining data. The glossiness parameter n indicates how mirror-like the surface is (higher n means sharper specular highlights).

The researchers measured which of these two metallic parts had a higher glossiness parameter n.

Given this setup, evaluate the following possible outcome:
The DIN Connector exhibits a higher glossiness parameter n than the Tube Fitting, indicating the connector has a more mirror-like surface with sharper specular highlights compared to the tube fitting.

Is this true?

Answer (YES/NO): YES